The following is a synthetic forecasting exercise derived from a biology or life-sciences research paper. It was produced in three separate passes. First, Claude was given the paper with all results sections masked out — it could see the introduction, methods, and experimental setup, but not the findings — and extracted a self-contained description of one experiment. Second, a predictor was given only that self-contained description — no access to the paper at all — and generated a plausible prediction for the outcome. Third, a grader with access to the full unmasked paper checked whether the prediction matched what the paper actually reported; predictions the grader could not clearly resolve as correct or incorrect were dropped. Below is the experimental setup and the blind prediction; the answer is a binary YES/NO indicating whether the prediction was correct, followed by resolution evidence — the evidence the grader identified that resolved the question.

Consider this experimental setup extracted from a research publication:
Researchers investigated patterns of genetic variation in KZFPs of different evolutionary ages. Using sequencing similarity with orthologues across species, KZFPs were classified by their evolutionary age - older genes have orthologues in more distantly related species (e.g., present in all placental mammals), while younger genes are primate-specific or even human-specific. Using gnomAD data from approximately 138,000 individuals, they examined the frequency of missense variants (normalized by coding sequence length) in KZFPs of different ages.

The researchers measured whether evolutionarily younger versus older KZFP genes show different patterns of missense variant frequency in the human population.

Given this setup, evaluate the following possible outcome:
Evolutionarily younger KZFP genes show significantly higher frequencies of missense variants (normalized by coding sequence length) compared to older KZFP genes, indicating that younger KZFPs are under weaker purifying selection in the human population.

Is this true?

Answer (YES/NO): YES